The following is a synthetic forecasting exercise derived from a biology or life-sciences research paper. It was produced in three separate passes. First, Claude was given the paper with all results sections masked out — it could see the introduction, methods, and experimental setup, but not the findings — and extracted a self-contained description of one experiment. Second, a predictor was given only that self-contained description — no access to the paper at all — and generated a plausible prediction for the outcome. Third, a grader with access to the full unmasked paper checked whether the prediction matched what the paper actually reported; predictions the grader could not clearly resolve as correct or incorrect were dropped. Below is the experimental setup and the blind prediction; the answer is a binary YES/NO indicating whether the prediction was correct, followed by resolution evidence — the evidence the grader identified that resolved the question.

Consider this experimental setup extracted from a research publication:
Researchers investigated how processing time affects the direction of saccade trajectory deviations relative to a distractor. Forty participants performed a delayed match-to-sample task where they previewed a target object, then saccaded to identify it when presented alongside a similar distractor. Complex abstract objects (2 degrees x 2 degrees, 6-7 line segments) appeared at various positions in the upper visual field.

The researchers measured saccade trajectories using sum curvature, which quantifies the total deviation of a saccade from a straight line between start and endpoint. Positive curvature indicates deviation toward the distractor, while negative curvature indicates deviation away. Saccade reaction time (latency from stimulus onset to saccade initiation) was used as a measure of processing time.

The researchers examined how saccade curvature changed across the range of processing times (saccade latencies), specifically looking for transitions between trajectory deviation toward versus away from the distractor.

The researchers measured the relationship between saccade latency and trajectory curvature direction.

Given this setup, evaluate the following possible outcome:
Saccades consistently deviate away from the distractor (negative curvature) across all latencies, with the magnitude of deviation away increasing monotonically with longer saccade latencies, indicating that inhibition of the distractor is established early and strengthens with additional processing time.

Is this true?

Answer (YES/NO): NO